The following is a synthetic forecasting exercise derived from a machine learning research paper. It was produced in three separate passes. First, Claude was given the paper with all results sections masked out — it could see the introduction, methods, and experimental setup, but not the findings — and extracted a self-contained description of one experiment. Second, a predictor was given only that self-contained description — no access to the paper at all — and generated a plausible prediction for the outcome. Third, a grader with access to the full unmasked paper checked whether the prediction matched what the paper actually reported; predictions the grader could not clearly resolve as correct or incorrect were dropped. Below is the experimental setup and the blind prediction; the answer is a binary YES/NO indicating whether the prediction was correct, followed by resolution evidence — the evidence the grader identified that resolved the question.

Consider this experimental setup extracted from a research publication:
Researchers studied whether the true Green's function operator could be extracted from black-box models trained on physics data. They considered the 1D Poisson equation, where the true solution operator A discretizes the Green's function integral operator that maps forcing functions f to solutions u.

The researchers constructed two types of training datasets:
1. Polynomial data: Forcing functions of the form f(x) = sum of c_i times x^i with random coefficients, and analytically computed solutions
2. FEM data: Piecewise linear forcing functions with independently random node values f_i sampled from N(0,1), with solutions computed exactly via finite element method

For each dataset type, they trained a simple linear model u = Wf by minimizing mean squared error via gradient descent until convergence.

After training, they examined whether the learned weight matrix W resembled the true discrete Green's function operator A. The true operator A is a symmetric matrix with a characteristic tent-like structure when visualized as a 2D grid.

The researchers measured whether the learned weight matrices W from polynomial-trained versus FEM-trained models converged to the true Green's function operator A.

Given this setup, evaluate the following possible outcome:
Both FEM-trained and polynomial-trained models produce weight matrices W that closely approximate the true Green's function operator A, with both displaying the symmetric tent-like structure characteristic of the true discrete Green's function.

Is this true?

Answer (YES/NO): NO